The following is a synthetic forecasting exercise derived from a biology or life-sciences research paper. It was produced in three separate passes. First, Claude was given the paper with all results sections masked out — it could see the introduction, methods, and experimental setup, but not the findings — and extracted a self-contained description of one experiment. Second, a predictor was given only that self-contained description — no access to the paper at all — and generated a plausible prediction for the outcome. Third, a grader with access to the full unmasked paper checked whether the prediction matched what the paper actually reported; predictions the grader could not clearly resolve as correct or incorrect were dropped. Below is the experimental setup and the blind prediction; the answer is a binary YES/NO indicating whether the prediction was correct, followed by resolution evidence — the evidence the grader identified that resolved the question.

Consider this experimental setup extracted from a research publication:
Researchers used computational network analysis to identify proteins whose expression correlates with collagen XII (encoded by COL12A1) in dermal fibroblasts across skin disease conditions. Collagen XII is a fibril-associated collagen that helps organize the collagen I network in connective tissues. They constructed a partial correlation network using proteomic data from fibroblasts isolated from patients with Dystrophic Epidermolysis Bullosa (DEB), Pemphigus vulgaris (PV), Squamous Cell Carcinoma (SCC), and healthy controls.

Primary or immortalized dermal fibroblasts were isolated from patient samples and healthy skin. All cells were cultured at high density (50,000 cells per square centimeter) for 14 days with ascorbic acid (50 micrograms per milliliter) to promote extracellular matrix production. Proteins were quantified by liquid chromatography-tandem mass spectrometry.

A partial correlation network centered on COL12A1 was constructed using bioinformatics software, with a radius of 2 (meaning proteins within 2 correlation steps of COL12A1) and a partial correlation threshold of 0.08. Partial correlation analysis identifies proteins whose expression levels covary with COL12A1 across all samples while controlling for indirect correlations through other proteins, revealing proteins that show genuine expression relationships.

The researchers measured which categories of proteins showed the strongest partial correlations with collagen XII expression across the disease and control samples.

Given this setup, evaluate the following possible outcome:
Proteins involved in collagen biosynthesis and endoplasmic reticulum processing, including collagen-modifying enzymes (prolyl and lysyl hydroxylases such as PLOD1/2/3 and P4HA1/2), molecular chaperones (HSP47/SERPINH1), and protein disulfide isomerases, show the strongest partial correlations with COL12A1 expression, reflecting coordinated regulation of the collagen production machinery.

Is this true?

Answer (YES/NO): NO